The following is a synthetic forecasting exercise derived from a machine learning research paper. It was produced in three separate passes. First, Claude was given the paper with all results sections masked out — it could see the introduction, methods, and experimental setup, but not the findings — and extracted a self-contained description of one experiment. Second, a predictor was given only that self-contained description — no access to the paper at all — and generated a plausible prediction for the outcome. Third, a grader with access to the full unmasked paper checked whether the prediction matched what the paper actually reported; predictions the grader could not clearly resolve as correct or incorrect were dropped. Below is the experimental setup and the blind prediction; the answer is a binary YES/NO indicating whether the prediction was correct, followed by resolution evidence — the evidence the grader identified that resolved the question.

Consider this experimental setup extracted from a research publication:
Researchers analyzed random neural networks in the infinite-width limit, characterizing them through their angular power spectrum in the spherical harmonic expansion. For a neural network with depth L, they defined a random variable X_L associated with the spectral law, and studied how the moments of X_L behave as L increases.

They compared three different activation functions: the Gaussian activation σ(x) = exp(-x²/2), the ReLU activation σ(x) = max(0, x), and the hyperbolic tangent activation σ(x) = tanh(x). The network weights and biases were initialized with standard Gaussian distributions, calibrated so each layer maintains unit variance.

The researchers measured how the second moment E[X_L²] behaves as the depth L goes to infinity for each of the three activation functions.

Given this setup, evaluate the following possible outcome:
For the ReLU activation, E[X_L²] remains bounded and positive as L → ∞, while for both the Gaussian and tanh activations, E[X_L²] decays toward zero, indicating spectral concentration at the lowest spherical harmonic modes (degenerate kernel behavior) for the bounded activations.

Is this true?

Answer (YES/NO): NO